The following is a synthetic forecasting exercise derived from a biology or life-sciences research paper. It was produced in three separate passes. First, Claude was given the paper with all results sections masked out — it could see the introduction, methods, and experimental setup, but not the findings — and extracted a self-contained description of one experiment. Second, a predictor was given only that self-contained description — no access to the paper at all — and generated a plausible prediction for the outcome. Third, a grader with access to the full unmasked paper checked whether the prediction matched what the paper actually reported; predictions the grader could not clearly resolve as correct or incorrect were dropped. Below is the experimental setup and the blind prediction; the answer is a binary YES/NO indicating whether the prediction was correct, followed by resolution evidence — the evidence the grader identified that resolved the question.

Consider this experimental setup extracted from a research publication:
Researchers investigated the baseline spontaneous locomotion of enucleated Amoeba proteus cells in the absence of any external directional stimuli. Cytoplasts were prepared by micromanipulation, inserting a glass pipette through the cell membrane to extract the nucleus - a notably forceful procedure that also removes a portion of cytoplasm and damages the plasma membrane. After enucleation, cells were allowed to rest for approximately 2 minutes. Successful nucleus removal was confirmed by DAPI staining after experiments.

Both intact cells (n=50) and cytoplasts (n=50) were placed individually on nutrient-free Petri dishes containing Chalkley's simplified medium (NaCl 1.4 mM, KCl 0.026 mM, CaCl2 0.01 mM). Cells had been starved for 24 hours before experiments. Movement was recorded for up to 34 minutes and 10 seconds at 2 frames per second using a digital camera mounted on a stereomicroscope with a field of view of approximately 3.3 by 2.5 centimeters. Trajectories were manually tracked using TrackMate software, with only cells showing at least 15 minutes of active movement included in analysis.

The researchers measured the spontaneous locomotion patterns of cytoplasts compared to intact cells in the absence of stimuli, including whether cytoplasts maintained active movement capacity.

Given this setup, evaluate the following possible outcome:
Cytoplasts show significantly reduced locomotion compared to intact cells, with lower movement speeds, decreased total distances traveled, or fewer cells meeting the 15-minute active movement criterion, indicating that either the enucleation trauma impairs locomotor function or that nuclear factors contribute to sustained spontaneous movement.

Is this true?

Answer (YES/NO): NO